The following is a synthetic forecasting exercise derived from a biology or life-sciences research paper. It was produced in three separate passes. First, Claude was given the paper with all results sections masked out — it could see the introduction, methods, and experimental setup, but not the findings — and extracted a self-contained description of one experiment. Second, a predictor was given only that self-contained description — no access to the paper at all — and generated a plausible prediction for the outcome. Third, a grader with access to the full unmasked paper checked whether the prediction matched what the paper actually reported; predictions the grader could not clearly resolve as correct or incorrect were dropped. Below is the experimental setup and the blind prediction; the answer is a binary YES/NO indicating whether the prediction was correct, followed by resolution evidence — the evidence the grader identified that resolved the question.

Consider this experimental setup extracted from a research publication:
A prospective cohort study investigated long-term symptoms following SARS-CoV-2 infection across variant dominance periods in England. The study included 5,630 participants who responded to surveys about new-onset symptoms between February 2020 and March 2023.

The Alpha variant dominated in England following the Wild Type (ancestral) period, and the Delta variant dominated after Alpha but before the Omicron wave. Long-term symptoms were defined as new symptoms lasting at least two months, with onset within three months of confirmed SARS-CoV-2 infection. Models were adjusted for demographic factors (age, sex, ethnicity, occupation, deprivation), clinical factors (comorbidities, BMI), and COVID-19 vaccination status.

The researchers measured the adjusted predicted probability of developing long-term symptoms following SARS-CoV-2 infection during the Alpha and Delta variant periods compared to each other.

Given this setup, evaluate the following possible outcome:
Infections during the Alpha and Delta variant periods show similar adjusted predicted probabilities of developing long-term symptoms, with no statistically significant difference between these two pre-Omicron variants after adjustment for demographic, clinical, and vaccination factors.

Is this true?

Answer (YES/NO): YES